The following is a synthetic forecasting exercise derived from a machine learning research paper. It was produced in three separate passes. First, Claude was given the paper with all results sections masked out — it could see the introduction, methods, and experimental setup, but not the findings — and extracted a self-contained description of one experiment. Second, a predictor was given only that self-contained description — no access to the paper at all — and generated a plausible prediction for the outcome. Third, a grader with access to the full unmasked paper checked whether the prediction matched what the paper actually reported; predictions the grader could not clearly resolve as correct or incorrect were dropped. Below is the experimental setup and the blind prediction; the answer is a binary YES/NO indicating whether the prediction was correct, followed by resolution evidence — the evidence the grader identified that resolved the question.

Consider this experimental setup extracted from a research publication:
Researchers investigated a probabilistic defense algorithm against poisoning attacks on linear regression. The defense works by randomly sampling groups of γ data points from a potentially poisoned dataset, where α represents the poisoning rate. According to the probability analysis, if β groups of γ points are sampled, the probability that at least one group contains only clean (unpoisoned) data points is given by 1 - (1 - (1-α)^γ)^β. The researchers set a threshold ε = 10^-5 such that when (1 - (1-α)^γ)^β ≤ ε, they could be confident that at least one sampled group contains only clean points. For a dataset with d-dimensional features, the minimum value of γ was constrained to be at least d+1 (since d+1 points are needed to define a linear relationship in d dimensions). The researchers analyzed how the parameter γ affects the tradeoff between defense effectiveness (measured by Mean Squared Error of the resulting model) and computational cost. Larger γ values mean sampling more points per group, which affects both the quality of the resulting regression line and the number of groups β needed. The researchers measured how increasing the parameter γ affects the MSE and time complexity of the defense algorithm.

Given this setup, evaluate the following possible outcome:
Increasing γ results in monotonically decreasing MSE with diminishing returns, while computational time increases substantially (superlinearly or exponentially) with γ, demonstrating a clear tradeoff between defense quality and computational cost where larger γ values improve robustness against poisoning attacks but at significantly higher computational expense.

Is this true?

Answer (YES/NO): YES